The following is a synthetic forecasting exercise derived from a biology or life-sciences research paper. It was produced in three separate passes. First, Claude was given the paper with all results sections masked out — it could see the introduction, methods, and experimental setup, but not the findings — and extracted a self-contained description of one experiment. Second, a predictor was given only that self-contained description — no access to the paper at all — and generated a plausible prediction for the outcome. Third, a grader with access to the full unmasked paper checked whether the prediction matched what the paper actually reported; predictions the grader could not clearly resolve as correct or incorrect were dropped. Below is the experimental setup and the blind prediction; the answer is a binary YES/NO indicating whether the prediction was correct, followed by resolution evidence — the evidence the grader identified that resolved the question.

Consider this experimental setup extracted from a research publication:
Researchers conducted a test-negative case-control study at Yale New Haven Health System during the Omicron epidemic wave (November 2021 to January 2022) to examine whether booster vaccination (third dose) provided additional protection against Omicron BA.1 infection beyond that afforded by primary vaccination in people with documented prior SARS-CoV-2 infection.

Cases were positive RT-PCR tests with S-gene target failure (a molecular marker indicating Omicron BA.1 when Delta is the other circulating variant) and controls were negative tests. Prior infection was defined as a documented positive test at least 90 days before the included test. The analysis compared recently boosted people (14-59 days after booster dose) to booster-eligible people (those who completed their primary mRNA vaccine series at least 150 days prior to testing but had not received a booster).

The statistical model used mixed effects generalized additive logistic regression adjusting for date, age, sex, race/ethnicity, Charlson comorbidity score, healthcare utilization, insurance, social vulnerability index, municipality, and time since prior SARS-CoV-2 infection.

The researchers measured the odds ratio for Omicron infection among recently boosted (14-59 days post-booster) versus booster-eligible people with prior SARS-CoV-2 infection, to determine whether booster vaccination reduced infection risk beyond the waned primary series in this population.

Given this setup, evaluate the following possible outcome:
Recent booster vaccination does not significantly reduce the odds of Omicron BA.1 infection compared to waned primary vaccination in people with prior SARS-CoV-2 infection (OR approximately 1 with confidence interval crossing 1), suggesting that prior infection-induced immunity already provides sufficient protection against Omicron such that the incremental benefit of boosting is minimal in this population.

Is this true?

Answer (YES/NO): YES